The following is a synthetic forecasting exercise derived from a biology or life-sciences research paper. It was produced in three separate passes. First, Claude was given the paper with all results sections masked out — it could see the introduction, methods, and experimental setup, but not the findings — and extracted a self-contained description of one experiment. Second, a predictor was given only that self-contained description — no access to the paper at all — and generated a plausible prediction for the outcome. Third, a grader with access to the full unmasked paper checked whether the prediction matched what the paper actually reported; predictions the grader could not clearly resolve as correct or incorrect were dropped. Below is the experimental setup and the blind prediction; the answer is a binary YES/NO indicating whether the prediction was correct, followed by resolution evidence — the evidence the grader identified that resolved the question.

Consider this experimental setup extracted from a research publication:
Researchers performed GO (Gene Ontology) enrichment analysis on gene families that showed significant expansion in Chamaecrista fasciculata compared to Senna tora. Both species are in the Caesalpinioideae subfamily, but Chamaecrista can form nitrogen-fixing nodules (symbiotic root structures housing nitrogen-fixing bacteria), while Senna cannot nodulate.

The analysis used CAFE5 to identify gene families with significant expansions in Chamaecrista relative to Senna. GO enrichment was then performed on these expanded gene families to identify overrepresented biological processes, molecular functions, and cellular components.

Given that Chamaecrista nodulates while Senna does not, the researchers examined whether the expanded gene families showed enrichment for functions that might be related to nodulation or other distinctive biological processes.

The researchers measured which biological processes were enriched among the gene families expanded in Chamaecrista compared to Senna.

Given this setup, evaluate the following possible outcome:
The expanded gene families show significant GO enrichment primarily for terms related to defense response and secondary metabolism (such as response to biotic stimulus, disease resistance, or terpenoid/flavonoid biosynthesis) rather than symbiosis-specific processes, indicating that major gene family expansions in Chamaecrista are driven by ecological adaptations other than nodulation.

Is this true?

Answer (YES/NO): NO